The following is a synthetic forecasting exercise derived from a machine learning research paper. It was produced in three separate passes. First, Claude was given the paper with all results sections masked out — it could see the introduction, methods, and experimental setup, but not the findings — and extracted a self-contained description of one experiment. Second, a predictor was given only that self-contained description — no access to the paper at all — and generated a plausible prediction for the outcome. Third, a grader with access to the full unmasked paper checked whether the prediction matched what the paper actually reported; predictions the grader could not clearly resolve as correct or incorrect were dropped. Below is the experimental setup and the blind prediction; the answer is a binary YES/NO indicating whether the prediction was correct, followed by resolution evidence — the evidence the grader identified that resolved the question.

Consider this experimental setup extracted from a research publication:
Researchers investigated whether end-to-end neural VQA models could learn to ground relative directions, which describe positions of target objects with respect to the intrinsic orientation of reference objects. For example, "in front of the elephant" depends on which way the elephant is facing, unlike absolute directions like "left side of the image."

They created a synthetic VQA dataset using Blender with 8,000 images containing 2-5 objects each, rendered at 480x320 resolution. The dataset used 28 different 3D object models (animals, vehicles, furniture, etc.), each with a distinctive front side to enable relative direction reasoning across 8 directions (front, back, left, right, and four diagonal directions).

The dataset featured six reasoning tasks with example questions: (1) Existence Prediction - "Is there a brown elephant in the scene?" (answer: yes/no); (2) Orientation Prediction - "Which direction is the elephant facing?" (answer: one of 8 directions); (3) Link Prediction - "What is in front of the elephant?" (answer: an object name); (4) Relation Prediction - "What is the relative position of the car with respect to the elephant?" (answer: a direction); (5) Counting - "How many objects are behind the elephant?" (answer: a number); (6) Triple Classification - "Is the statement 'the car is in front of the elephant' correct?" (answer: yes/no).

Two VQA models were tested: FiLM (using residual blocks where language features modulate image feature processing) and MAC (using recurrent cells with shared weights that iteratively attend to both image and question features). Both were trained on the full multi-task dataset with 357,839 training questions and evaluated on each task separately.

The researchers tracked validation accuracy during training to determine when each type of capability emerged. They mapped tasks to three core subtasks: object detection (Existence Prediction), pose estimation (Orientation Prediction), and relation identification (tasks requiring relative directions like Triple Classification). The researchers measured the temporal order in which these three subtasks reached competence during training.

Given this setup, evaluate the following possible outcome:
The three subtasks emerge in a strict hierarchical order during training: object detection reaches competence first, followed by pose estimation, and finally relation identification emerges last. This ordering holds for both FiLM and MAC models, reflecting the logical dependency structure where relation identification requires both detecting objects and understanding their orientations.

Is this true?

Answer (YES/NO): YES